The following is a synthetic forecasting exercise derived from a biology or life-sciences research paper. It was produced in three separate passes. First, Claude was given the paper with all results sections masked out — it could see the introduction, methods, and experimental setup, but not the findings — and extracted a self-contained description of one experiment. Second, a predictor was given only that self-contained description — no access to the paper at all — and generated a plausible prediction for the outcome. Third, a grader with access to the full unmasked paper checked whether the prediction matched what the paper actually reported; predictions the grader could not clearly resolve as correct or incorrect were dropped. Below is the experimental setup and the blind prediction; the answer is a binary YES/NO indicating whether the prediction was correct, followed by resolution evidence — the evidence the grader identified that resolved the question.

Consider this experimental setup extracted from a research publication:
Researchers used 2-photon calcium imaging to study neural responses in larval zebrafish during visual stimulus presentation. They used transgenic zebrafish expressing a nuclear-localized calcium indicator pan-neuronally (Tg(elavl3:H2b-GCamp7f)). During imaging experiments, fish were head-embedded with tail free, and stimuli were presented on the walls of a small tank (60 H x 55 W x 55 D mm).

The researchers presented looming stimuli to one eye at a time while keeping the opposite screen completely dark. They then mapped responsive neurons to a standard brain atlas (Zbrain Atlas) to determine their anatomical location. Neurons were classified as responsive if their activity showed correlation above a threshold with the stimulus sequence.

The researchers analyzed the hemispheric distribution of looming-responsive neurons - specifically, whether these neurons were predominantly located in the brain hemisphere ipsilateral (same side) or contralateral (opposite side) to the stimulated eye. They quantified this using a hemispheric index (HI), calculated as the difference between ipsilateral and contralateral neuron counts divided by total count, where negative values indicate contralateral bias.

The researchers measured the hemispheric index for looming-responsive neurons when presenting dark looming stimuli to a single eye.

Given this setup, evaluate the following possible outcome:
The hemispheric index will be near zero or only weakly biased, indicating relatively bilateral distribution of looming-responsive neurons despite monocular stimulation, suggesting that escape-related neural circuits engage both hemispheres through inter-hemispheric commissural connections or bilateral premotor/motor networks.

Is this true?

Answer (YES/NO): NO